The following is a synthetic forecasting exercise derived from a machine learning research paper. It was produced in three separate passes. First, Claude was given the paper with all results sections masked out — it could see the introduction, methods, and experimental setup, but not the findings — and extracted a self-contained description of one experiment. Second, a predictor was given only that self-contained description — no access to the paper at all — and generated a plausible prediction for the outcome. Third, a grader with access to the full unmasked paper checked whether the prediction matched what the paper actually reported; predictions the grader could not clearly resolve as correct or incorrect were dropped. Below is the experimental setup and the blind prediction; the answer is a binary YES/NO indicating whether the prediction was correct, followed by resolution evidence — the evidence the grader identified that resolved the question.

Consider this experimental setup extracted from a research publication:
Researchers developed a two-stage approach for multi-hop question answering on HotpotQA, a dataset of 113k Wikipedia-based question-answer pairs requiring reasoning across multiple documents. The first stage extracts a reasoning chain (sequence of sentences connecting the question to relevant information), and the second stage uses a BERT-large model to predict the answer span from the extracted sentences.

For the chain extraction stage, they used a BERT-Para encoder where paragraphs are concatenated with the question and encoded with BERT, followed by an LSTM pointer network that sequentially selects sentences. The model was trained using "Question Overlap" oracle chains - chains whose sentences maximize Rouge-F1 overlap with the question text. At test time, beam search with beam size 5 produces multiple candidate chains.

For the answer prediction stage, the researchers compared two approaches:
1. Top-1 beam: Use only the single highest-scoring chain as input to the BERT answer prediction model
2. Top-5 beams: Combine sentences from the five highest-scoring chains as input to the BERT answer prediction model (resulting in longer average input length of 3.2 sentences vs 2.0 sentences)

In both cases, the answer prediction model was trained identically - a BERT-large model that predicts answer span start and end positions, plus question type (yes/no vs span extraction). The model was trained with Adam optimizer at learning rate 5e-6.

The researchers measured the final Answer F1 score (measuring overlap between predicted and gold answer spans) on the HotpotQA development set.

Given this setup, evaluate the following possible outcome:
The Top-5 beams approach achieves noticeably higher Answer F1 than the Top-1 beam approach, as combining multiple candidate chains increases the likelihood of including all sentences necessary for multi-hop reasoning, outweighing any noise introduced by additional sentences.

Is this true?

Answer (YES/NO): YES